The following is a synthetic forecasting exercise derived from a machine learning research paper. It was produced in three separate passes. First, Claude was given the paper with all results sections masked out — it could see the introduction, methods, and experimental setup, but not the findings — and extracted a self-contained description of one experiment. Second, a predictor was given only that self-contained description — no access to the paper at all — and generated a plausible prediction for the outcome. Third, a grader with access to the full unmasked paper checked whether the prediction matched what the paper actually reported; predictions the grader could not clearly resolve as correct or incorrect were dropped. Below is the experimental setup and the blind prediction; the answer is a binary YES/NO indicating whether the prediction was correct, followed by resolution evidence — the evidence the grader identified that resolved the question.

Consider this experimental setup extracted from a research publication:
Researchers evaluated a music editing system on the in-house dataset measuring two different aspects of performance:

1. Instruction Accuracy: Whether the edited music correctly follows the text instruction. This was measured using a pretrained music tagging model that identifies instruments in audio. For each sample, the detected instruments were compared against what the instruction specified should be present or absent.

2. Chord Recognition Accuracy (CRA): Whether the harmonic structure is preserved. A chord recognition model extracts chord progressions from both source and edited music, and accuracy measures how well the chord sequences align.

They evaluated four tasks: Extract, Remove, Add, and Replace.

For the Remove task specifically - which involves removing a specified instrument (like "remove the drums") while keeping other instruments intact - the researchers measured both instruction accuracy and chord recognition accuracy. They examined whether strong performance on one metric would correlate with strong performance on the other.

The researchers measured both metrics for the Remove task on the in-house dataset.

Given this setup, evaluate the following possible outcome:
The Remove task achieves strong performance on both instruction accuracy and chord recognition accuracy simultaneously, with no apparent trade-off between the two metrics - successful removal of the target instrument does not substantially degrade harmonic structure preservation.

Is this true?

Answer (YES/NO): YES